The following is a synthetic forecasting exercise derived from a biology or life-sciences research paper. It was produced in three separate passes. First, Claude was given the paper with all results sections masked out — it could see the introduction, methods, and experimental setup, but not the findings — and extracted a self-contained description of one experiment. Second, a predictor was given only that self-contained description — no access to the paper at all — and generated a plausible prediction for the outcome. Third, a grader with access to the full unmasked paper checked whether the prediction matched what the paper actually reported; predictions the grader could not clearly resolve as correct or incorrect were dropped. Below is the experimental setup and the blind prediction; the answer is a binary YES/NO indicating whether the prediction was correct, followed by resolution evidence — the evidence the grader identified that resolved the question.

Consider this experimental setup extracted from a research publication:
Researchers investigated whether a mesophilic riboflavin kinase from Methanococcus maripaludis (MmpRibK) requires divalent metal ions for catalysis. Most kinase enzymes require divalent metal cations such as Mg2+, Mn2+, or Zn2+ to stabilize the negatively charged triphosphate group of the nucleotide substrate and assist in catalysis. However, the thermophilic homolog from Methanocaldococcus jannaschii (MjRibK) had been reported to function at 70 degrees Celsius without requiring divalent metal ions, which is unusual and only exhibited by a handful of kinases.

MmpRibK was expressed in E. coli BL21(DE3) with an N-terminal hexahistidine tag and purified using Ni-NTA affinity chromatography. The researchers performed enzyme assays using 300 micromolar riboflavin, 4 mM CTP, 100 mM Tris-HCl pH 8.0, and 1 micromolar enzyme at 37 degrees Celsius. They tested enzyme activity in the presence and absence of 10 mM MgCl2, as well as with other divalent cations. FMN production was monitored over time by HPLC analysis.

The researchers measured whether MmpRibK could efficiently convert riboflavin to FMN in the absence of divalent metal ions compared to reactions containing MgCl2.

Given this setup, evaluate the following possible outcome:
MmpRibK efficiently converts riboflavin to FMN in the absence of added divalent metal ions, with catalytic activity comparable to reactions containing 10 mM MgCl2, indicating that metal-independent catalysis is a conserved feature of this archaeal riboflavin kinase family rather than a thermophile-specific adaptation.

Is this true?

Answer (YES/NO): NO